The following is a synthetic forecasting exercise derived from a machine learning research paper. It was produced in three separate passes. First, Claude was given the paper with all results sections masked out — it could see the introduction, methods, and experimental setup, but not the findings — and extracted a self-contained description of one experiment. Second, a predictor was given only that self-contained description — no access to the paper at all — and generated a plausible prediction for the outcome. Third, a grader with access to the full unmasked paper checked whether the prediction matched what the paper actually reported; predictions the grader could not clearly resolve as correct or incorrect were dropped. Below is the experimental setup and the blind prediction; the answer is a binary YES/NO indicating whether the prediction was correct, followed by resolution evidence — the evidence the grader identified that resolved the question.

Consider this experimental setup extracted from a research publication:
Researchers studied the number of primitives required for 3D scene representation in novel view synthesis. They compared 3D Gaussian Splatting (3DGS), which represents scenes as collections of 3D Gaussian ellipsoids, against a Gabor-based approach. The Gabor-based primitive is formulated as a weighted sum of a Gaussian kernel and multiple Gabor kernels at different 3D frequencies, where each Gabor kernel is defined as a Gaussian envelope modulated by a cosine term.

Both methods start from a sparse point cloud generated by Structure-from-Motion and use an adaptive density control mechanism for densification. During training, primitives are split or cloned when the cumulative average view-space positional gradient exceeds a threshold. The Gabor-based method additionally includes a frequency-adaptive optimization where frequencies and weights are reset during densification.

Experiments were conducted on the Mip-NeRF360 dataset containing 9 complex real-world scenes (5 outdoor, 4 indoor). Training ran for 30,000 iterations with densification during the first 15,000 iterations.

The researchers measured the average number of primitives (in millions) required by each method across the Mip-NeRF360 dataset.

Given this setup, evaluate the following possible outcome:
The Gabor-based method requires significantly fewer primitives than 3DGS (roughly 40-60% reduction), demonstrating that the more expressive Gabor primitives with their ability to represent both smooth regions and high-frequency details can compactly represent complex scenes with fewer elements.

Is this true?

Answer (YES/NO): NO